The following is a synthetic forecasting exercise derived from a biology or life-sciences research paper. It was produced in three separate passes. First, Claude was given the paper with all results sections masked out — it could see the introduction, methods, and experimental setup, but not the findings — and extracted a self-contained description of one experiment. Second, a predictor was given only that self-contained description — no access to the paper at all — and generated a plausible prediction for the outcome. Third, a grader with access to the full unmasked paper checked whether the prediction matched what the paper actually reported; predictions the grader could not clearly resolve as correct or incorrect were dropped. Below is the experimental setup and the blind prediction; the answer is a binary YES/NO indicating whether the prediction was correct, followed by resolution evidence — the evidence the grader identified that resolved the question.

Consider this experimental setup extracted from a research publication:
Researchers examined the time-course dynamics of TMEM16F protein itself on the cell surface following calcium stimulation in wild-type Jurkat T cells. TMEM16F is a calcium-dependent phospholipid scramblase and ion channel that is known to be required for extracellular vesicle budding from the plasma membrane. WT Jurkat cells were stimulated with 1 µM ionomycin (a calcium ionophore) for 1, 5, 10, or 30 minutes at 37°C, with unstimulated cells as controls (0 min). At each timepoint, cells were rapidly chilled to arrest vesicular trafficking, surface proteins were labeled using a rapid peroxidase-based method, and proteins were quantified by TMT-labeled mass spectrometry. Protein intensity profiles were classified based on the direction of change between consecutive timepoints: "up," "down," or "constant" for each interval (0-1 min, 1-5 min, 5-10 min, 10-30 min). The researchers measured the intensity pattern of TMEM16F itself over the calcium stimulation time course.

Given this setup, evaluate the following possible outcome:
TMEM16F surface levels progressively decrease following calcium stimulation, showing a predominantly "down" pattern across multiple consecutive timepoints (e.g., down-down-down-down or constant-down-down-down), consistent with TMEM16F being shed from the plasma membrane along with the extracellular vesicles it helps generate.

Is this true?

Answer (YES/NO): NO